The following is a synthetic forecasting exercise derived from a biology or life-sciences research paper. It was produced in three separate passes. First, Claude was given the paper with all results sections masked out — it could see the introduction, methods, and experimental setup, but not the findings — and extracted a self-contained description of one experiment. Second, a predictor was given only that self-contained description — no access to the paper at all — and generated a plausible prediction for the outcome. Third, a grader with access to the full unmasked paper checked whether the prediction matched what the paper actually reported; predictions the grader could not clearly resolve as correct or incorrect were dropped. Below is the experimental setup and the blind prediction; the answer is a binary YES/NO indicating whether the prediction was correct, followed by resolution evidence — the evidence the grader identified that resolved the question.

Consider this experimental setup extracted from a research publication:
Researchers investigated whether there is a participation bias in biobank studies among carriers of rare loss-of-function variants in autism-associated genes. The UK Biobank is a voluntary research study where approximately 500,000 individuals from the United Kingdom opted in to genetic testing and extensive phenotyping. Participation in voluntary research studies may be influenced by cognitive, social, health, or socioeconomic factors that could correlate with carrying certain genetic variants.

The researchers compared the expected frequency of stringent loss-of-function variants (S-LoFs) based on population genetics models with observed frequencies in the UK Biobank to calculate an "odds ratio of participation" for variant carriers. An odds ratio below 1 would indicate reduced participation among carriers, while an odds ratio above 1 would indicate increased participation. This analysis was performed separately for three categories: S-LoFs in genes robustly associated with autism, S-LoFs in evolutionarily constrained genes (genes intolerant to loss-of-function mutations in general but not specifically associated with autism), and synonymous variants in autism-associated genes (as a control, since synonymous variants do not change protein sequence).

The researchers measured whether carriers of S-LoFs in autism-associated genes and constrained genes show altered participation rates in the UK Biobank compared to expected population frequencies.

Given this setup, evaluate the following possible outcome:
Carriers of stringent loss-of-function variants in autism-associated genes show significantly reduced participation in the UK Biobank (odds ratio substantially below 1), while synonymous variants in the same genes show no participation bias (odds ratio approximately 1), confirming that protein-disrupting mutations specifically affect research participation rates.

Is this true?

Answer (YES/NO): YES